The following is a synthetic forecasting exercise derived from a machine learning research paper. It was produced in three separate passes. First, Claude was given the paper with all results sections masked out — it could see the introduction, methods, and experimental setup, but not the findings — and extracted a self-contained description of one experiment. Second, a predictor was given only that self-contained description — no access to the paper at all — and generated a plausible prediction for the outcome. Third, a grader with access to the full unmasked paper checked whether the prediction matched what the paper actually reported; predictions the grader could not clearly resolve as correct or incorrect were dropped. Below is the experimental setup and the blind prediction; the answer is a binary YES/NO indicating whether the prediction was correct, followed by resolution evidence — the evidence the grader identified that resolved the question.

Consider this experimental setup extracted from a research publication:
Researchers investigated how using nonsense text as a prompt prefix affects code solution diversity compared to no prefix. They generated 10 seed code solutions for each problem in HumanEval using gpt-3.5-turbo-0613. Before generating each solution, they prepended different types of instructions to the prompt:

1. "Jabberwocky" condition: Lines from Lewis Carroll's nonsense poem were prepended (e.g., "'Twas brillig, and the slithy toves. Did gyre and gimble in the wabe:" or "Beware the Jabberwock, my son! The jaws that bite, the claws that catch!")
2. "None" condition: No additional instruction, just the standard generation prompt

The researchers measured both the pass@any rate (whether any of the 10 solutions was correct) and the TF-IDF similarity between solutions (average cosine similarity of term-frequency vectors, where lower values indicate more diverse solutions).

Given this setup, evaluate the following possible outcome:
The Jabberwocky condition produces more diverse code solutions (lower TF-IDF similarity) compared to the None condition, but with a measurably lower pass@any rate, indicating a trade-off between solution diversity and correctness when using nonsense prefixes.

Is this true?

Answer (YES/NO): NO